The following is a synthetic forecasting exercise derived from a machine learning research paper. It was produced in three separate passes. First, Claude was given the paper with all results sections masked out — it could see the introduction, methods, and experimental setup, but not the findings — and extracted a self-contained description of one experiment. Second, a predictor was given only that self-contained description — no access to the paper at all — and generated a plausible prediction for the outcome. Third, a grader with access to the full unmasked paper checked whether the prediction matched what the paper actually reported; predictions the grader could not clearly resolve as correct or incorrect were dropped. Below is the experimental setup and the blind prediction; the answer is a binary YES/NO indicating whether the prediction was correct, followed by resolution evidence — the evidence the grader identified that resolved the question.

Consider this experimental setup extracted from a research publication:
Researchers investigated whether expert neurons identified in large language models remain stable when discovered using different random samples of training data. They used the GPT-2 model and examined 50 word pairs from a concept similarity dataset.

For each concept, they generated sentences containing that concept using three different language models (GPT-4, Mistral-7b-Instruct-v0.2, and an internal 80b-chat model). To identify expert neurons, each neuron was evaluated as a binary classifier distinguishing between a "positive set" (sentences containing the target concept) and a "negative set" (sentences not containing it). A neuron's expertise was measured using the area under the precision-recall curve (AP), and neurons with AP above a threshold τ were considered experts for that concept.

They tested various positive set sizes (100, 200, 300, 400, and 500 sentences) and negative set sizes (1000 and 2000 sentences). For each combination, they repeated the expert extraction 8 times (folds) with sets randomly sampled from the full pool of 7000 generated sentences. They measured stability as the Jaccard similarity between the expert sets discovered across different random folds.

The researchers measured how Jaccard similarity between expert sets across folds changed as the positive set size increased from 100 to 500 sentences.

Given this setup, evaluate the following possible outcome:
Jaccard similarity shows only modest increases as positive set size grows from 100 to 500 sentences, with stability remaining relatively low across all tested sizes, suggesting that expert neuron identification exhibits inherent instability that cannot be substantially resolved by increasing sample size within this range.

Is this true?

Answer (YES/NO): NO